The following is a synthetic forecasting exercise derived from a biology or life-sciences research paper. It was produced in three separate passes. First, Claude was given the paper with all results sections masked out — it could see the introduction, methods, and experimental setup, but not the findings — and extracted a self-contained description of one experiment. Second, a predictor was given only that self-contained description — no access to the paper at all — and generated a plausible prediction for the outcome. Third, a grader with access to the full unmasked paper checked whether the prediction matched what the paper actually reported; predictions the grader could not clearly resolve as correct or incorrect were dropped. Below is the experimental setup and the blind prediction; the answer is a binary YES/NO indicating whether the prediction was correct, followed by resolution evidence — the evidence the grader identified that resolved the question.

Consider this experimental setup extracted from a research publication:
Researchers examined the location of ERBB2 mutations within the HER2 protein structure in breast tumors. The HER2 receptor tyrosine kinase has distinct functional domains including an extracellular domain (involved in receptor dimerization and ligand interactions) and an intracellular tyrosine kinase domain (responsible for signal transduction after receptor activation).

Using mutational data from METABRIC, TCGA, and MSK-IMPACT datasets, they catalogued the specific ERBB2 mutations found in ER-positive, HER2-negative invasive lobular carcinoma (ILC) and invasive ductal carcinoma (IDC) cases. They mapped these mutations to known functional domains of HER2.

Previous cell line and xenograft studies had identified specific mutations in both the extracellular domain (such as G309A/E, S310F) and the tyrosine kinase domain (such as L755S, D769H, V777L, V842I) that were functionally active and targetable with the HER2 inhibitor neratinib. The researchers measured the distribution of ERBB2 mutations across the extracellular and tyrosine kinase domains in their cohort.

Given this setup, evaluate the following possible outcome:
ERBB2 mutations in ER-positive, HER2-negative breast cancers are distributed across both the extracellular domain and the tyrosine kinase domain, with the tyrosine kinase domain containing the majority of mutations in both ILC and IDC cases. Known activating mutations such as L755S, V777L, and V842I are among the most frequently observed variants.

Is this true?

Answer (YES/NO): NO